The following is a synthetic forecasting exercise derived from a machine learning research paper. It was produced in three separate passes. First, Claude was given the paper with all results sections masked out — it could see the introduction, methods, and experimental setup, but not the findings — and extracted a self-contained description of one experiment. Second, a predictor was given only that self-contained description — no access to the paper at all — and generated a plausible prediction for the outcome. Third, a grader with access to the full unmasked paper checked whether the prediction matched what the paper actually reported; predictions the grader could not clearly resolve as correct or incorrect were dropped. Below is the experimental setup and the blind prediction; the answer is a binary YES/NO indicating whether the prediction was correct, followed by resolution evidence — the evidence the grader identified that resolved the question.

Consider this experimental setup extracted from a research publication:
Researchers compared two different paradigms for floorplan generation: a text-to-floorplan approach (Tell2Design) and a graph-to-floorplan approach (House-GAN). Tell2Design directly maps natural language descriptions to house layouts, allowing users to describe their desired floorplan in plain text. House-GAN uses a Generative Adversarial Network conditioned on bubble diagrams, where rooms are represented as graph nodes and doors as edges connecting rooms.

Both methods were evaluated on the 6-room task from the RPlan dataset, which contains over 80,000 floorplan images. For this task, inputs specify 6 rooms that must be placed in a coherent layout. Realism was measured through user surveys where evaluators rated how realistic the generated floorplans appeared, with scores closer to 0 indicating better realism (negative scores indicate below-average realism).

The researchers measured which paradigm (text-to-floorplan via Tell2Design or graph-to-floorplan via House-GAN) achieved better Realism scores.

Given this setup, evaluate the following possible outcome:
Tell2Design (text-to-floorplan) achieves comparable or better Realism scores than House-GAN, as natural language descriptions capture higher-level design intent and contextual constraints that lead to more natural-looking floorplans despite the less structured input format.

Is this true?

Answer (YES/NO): NO